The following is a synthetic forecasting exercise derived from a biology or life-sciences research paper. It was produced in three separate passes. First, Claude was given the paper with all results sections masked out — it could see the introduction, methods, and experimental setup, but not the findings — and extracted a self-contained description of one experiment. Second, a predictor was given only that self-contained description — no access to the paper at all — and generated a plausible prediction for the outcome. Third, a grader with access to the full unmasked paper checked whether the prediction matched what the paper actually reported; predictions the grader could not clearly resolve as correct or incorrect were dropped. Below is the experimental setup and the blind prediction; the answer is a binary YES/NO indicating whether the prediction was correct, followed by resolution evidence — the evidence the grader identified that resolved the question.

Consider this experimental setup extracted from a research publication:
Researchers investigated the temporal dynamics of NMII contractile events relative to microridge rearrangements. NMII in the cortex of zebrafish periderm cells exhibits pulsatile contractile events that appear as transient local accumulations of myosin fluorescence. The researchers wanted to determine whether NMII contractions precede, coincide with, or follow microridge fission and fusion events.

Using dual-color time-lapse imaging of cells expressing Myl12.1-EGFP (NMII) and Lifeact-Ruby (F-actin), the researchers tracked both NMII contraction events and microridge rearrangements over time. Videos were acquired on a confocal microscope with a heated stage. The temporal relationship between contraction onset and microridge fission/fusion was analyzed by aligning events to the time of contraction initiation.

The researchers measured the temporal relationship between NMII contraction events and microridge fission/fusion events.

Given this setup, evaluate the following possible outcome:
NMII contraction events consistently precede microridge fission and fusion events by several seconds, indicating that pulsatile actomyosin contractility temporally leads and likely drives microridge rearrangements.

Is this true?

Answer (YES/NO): NO